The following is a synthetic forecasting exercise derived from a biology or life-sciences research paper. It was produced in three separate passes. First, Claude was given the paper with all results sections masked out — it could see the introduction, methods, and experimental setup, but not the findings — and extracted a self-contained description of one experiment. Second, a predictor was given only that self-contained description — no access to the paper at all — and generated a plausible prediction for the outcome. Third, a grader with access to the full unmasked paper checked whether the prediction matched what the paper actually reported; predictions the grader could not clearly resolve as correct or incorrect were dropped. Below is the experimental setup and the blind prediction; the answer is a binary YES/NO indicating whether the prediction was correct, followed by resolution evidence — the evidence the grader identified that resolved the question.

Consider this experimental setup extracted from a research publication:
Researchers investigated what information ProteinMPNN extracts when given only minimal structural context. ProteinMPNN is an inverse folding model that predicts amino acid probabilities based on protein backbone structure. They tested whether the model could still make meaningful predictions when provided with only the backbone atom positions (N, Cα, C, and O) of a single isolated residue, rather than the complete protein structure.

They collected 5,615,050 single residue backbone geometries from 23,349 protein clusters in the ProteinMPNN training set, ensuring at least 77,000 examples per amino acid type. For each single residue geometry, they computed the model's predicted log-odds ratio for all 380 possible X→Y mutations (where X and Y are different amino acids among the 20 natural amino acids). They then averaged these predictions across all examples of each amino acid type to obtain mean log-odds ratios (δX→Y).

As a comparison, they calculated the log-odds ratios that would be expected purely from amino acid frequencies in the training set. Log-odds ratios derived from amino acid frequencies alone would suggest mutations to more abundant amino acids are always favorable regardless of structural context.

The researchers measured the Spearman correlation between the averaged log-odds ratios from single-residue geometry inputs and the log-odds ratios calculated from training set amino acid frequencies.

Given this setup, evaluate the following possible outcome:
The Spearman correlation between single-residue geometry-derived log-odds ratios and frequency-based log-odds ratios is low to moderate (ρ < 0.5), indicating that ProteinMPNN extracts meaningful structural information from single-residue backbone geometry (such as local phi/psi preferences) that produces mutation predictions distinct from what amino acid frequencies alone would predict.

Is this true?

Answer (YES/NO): NO